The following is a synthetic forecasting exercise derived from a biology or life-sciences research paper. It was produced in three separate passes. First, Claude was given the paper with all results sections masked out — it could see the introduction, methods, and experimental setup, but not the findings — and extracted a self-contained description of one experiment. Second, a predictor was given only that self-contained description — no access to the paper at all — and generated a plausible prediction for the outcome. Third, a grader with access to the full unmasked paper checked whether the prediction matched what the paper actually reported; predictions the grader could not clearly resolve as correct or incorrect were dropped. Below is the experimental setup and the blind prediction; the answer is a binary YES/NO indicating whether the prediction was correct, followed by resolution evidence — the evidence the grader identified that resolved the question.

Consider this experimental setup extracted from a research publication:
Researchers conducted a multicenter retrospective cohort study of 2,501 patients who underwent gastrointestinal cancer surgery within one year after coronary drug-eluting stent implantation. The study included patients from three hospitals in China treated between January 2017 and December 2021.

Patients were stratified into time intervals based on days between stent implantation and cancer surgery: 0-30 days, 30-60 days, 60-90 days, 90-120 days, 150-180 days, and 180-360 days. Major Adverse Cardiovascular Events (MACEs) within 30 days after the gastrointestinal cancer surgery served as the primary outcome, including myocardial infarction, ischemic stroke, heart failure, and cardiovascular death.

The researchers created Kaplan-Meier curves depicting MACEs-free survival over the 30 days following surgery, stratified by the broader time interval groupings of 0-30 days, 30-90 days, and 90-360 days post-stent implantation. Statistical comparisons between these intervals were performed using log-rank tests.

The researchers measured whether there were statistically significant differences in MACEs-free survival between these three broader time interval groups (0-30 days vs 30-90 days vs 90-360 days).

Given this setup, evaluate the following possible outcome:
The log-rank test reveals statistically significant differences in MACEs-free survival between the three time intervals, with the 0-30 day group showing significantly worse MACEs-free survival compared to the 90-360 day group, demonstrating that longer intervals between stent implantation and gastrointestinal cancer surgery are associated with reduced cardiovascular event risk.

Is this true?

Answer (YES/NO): YES